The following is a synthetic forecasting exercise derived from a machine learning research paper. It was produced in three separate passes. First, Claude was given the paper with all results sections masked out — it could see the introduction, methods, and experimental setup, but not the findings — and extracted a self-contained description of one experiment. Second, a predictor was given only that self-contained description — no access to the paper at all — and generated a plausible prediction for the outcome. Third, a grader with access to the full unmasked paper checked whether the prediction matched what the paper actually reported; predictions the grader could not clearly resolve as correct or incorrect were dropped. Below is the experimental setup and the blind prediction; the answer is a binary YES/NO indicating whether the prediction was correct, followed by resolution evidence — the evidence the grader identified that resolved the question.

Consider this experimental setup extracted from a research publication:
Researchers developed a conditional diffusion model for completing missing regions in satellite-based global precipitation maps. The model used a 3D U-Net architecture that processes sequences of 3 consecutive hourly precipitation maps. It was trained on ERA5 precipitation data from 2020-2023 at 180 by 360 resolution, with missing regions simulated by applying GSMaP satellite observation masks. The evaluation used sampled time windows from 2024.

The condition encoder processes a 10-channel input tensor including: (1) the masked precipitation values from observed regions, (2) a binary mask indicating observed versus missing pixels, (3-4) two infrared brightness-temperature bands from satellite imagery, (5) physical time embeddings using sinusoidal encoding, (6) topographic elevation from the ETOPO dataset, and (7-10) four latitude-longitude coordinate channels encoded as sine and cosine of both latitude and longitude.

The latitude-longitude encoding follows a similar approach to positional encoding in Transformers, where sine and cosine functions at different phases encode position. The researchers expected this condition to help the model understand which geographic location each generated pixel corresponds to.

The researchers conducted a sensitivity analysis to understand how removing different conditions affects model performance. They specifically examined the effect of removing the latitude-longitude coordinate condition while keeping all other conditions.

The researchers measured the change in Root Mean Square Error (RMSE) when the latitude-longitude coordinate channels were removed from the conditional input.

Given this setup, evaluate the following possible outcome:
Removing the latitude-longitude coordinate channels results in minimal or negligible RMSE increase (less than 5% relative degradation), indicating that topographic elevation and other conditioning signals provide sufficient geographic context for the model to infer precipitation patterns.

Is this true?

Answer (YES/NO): NO